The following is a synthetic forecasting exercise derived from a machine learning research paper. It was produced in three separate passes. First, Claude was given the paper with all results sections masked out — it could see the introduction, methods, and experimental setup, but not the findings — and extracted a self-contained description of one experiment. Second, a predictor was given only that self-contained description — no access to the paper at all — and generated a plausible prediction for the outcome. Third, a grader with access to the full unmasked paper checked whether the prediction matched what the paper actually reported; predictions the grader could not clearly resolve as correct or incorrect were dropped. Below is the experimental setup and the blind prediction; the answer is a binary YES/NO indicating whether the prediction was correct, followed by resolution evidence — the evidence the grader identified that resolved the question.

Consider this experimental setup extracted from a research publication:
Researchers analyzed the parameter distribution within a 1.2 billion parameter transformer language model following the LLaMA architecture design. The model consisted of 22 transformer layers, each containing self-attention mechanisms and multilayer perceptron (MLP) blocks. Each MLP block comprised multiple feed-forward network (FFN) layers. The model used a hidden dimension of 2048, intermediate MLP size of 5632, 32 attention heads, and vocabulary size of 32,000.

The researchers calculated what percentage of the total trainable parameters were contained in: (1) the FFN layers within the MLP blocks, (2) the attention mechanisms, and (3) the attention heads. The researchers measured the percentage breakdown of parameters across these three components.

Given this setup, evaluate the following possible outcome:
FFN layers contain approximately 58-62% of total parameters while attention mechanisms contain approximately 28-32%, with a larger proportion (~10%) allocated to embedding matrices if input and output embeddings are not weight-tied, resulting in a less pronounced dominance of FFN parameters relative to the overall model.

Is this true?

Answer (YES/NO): NO